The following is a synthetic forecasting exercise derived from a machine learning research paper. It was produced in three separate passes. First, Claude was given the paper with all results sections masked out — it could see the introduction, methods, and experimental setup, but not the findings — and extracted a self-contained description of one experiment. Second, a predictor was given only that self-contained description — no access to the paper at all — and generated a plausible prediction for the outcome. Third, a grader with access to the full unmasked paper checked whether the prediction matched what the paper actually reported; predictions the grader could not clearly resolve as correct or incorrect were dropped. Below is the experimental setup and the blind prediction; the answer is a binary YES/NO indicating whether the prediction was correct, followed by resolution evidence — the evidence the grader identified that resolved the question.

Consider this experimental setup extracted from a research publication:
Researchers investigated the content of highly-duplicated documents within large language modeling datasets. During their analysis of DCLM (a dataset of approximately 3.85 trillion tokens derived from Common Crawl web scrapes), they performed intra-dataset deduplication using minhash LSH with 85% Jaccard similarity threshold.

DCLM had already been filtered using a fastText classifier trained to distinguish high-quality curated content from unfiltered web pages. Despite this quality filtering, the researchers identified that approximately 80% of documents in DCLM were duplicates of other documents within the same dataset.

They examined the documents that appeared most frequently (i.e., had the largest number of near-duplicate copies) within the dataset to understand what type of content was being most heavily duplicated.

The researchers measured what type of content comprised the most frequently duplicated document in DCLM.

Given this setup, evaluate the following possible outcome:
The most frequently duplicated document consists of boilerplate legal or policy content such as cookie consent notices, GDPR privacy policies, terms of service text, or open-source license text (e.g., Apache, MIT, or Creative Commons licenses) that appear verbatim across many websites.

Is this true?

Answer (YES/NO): NO